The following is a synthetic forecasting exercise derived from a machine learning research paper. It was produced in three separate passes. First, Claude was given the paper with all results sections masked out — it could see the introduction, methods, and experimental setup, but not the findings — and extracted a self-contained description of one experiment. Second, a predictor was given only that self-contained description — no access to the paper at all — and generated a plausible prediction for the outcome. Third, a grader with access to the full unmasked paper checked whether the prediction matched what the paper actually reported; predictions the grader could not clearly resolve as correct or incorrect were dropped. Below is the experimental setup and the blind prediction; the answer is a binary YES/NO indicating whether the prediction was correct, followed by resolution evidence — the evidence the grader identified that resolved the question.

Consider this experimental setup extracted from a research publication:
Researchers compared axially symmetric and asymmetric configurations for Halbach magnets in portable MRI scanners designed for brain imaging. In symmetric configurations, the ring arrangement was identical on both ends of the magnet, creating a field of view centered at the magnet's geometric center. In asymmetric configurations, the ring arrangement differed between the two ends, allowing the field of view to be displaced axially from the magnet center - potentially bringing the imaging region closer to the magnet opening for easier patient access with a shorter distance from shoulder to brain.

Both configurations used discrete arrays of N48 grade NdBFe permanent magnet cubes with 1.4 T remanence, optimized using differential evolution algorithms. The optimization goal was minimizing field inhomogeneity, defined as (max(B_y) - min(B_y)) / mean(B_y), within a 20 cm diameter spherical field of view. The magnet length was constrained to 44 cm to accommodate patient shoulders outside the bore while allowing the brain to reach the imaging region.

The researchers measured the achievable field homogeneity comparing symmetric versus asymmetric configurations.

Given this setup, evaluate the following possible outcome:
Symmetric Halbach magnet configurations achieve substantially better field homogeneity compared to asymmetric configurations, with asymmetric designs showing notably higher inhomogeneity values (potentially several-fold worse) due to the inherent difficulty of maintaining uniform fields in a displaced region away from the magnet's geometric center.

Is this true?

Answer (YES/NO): YES